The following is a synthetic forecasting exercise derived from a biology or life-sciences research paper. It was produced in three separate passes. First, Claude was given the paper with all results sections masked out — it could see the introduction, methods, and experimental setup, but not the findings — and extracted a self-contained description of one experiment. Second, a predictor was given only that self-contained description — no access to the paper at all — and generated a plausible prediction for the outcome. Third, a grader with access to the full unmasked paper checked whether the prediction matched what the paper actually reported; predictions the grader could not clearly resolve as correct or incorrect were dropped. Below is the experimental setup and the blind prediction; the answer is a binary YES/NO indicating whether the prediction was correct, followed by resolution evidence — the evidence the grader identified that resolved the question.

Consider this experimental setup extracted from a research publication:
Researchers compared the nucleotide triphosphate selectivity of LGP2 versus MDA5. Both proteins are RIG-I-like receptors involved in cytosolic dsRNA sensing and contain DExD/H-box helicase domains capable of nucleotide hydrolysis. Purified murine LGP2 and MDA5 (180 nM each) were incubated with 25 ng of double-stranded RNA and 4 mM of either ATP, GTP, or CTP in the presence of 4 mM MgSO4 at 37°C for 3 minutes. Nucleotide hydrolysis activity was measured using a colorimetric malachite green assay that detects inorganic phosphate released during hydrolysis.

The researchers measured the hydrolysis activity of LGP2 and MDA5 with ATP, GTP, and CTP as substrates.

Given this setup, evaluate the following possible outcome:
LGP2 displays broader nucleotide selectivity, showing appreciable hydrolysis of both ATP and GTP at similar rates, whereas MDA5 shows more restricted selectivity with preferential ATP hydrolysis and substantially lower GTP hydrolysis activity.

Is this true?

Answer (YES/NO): NO